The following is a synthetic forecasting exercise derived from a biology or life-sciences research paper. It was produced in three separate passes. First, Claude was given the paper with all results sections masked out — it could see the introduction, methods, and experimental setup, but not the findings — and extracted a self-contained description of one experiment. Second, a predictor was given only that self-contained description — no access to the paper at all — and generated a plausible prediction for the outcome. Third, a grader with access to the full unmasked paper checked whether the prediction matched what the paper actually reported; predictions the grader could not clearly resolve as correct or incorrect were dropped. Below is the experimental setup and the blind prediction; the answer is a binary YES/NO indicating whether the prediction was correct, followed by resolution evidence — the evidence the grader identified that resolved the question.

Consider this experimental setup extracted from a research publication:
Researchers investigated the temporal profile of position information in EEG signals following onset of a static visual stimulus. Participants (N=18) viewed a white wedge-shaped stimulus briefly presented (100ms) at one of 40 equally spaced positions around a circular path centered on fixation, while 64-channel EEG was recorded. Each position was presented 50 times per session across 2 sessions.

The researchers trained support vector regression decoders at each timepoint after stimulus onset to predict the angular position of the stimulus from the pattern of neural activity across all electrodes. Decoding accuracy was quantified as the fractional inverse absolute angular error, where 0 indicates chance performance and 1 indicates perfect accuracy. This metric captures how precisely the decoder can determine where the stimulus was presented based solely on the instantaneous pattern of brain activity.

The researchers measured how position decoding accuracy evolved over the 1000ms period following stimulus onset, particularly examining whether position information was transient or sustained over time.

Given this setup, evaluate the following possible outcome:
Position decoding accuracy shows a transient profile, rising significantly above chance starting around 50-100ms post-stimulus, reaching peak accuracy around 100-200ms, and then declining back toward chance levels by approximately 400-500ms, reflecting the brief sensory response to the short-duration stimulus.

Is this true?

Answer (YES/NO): NO